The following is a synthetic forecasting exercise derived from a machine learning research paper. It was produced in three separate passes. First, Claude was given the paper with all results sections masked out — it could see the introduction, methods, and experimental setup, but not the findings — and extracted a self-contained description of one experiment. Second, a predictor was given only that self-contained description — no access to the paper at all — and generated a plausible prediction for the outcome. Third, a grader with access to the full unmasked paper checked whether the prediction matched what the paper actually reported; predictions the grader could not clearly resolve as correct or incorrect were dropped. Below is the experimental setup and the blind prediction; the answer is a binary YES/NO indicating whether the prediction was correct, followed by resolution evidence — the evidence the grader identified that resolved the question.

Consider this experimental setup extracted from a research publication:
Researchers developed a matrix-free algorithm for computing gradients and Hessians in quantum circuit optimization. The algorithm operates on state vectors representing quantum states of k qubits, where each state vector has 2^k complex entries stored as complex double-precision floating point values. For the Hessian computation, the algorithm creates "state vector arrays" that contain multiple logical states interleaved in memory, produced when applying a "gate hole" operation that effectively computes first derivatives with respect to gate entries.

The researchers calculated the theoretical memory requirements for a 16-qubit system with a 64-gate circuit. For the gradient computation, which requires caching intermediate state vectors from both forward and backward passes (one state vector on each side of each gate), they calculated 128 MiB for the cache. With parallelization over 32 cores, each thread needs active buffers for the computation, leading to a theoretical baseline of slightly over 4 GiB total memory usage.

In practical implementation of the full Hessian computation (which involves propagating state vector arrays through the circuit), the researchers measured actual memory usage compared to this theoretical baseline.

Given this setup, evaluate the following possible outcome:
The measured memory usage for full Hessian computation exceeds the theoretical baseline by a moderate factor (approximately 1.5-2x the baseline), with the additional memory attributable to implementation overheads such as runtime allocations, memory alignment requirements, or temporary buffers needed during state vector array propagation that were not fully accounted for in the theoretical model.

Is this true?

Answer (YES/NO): NO